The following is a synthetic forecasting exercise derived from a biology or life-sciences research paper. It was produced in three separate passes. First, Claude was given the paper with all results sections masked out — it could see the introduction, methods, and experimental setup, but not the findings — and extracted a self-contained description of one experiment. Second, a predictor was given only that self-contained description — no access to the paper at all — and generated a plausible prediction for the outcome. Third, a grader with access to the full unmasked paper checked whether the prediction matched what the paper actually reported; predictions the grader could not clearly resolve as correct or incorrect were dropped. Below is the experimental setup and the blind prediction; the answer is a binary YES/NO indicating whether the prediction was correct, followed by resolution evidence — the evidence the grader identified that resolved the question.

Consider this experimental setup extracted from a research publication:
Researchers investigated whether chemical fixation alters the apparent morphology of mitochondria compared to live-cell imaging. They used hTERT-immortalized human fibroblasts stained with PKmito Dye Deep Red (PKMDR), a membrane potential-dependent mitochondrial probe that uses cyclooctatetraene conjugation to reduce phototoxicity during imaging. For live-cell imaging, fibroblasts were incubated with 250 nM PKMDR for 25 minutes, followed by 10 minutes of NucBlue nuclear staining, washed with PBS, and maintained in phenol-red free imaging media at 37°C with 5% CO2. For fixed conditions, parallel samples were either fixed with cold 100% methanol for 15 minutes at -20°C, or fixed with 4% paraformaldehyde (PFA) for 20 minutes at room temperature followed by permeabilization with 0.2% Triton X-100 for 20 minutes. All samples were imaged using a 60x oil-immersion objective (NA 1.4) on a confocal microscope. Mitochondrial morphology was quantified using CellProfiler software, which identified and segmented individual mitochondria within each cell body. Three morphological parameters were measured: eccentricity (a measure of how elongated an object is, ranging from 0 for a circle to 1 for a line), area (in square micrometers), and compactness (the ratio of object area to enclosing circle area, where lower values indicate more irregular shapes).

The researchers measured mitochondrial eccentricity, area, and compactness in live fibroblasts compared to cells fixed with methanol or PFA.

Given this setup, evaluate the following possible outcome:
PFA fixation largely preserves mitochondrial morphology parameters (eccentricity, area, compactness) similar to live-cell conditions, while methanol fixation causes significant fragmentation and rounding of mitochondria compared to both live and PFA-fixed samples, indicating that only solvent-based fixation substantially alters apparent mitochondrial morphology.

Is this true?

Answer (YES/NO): NO